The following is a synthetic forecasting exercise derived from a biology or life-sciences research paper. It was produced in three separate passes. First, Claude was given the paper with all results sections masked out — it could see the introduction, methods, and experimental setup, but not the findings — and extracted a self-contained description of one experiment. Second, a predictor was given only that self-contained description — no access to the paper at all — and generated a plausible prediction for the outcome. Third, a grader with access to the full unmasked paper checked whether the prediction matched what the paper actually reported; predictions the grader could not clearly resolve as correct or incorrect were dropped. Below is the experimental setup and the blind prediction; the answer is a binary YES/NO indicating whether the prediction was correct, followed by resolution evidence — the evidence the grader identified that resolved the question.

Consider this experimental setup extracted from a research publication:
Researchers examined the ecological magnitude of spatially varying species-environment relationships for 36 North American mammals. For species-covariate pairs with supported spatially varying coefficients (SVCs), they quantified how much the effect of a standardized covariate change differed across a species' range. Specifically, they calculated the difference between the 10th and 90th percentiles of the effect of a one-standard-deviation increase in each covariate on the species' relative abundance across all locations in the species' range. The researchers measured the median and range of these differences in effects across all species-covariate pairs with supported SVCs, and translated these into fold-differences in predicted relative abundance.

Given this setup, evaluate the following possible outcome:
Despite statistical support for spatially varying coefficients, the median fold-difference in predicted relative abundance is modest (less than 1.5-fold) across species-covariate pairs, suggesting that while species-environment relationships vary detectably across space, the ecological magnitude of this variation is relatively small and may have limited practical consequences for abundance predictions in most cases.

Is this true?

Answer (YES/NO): NO